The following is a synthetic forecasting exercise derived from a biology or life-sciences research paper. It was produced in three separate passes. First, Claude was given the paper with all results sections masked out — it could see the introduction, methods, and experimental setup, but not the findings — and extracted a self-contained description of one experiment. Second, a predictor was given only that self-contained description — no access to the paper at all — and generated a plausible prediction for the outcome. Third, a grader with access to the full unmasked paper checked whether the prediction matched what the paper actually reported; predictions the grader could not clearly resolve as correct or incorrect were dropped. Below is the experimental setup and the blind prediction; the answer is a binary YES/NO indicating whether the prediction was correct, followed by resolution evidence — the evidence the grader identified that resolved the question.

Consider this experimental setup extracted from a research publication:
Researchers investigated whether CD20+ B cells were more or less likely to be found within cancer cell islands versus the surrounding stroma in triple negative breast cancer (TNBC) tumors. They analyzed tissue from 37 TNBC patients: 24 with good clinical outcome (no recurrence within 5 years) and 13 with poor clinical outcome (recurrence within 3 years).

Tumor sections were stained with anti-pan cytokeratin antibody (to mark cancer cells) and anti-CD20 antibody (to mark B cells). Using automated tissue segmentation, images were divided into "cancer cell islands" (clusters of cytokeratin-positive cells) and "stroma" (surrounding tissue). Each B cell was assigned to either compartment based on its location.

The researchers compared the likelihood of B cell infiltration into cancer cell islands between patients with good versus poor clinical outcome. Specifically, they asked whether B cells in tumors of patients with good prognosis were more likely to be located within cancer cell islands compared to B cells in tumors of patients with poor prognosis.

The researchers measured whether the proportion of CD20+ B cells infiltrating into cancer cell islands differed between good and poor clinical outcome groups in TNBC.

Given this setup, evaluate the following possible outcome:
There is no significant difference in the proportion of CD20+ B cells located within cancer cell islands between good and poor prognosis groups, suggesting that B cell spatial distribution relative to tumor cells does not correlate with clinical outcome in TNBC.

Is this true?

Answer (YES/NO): NO